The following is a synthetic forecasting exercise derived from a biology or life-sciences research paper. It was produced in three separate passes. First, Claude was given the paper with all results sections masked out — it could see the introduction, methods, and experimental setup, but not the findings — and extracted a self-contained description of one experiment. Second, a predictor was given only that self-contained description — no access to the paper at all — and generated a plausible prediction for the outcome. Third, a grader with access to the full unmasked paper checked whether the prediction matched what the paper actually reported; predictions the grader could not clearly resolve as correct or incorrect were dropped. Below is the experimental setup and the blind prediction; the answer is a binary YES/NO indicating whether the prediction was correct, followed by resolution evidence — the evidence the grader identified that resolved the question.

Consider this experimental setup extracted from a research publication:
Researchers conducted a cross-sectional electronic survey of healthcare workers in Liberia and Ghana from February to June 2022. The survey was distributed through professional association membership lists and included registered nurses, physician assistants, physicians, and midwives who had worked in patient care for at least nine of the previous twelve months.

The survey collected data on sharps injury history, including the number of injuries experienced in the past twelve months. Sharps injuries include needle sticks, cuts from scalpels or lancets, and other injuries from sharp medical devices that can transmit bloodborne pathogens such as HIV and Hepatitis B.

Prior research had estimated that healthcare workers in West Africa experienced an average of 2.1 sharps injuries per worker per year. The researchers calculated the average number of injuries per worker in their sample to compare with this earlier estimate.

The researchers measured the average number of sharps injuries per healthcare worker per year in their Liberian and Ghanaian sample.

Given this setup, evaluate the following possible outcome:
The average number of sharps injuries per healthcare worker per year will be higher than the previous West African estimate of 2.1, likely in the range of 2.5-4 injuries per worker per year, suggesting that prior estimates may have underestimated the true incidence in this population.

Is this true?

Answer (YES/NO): NO